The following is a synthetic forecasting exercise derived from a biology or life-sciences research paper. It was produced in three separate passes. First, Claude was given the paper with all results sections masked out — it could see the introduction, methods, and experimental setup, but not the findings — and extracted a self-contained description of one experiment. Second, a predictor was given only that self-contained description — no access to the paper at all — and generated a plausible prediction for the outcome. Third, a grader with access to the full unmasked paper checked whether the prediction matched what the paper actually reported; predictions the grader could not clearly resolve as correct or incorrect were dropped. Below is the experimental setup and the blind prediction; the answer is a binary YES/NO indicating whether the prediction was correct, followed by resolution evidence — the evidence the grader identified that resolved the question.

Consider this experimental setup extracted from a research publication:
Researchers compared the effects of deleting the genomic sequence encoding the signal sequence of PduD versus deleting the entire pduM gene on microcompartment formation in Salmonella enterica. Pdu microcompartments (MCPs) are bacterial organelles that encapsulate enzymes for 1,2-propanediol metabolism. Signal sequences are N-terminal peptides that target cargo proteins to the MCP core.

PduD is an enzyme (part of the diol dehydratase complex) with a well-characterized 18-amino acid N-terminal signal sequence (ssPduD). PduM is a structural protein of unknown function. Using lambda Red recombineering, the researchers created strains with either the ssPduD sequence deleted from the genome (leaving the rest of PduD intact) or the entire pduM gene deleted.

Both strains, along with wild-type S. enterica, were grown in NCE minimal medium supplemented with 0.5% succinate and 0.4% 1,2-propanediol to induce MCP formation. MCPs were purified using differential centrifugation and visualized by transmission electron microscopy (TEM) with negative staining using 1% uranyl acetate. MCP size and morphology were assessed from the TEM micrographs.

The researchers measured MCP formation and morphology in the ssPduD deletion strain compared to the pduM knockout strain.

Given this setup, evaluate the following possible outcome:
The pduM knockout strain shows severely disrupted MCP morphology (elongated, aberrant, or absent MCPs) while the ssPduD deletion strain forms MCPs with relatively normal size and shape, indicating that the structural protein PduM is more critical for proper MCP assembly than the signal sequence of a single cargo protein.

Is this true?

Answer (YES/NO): NO